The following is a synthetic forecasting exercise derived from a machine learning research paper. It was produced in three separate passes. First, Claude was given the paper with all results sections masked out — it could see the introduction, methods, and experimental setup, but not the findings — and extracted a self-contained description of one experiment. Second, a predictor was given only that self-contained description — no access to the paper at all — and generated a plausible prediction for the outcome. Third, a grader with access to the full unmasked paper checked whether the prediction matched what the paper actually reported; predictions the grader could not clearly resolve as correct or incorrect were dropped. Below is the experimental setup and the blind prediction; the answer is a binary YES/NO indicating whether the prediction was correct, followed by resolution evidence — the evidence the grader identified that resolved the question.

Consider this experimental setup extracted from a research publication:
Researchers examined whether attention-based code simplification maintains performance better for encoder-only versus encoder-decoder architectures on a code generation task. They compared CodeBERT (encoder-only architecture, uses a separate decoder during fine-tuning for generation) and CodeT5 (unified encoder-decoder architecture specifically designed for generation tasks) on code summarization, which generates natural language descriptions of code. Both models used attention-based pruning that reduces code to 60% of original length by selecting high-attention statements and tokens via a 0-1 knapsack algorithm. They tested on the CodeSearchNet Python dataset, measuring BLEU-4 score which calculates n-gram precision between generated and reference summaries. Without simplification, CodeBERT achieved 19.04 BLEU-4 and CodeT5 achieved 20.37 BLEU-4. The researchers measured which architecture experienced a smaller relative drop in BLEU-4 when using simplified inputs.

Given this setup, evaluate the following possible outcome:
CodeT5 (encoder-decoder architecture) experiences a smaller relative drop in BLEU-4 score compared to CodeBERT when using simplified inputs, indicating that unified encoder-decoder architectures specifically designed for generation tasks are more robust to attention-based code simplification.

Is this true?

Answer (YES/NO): YES